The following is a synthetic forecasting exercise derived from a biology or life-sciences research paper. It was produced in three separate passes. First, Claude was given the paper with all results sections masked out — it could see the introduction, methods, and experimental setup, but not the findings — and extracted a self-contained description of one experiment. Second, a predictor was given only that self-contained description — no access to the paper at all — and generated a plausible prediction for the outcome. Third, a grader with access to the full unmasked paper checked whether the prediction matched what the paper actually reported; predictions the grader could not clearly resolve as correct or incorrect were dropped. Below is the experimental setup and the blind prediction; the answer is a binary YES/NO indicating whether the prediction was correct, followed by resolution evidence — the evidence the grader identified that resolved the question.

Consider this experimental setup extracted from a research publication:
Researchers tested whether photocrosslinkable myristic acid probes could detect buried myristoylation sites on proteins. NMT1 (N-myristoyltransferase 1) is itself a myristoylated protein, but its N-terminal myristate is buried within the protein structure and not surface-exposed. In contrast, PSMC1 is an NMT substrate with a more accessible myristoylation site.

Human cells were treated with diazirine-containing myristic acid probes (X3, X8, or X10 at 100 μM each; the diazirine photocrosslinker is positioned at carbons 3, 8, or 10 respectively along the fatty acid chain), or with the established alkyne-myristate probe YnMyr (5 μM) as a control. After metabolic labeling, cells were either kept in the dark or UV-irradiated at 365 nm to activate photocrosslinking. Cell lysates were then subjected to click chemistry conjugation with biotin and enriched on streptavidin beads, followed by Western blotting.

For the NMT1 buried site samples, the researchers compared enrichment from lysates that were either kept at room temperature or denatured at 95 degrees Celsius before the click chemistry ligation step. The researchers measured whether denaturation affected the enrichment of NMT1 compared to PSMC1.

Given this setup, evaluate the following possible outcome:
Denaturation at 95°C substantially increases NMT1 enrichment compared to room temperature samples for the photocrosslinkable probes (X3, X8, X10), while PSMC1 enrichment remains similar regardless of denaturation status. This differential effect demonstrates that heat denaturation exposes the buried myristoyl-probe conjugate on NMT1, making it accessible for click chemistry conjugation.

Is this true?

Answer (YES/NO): YES